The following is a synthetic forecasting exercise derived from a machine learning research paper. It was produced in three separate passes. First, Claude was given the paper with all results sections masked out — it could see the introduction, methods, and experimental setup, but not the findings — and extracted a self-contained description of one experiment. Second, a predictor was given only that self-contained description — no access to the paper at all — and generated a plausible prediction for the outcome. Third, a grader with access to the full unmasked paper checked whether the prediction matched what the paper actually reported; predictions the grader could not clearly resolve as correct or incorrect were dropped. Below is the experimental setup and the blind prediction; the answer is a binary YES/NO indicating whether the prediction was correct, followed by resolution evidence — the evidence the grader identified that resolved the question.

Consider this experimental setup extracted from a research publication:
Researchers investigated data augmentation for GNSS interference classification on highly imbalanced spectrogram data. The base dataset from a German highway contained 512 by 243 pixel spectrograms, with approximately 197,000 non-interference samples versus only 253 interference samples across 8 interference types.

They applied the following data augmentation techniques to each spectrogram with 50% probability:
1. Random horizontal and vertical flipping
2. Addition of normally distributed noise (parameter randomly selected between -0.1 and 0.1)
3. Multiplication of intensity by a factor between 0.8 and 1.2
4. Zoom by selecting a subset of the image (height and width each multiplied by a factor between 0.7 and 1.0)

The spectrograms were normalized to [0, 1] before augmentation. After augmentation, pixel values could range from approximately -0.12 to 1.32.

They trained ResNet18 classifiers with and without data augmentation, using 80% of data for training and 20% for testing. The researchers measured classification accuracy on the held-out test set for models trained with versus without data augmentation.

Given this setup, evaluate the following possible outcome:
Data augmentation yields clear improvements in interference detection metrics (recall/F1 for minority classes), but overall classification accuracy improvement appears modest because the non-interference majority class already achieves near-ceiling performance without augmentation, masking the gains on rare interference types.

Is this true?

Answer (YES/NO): NO